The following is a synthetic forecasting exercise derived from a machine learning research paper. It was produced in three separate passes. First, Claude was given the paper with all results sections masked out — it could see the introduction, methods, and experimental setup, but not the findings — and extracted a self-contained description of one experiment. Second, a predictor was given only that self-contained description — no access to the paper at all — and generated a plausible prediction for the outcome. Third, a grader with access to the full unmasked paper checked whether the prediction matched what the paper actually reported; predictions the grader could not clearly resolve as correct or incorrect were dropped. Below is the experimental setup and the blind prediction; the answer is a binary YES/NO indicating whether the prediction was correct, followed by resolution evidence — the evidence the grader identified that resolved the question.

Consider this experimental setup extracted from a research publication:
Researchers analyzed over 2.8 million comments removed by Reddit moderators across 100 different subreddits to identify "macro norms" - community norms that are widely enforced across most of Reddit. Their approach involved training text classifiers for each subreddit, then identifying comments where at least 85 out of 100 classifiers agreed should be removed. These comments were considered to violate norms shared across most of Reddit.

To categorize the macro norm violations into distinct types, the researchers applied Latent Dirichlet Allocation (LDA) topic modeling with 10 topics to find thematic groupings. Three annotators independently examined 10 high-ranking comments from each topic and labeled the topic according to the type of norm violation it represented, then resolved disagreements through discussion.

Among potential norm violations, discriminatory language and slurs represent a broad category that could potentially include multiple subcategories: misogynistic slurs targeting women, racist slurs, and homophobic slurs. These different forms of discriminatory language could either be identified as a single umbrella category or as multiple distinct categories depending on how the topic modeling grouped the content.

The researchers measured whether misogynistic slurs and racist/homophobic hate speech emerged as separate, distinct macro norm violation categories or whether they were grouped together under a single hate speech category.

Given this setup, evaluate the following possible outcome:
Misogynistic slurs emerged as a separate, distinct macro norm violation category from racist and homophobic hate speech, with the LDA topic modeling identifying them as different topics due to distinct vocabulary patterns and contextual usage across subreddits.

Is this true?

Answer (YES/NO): YES